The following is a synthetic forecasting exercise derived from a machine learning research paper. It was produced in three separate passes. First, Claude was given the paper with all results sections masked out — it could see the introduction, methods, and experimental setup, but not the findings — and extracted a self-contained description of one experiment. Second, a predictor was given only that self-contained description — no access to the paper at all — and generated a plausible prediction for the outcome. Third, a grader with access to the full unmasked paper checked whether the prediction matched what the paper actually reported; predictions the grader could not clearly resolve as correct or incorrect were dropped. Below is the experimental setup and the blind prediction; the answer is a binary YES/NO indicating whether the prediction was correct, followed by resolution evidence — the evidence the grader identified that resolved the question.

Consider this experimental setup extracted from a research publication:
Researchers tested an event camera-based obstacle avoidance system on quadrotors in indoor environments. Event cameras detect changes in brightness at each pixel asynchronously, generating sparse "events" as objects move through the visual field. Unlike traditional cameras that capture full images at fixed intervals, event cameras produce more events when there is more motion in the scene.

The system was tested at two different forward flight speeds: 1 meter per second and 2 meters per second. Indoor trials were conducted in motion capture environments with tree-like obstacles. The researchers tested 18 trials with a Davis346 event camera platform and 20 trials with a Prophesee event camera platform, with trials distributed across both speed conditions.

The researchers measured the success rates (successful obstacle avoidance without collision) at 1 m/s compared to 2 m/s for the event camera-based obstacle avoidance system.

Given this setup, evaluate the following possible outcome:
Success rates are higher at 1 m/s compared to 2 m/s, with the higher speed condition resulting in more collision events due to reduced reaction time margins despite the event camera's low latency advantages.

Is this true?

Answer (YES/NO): NO